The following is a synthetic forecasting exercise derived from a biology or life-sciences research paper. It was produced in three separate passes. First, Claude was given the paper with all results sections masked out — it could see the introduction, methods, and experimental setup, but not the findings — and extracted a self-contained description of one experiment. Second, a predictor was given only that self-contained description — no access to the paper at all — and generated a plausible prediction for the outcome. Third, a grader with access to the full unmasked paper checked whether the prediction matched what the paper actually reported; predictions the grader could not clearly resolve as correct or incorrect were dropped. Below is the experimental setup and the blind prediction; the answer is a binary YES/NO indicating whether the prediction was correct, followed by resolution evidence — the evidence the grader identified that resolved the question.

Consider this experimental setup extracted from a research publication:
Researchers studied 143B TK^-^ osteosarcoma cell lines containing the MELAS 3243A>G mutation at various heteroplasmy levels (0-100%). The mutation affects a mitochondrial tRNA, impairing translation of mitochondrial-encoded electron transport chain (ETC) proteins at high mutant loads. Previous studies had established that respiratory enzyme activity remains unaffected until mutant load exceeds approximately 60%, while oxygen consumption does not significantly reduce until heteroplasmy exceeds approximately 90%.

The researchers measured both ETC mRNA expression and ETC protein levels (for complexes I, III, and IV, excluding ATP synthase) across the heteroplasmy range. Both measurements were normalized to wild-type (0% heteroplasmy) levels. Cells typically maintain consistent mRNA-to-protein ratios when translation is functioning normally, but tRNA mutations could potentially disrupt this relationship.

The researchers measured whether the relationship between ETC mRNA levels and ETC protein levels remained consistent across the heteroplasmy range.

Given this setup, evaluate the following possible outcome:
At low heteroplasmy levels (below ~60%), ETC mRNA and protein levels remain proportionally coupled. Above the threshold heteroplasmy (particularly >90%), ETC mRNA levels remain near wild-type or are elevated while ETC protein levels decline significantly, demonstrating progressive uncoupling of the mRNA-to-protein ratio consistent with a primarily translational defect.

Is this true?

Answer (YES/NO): NO